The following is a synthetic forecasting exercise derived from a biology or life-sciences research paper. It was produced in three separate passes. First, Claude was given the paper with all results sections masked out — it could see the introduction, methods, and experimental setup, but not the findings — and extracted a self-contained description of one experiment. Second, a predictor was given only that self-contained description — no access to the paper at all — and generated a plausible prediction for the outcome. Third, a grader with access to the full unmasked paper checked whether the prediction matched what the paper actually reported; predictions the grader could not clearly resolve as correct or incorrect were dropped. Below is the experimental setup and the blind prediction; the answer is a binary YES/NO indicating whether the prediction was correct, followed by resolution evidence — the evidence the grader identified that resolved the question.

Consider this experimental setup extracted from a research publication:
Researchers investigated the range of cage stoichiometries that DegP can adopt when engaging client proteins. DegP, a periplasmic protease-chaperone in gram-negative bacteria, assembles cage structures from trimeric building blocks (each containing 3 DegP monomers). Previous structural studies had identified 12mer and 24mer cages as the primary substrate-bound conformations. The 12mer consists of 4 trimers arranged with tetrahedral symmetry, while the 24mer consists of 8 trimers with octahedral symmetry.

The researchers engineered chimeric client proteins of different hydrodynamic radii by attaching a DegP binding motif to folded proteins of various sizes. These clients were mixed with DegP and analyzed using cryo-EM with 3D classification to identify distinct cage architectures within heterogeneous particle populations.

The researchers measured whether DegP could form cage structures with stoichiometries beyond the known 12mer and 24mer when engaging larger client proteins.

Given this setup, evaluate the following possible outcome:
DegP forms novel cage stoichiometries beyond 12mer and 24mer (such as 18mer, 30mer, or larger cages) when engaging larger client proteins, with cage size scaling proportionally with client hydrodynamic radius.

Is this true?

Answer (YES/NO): YES